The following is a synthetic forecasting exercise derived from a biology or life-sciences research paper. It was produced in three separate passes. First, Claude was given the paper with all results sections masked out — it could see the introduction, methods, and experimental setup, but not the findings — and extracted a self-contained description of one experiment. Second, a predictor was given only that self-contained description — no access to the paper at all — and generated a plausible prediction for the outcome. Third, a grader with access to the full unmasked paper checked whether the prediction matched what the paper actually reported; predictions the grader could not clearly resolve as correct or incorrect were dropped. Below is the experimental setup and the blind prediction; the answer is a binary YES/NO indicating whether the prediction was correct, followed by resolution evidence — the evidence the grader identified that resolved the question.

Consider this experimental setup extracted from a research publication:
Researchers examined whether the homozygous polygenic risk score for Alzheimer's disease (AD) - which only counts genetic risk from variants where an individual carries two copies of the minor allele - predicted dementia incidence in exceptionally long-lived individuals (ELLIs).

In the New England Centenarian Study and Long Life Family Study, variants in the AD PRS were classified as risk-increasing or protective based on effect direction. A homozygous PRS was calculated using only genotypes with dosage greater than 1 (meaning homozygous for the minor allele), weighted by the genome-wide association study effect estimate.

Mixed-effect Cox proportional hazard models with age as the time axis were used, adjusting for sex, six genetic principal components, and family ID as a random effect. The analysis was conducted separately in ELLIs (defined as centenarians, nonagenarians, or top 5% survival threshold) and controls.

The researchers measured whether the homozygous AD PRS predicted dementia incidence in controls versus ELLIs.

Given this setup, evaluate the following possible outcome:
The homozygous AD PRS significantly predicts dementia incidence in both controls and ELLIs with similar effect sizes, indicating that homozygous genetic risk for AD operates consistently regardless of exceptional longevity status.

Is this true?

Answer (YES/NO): NO